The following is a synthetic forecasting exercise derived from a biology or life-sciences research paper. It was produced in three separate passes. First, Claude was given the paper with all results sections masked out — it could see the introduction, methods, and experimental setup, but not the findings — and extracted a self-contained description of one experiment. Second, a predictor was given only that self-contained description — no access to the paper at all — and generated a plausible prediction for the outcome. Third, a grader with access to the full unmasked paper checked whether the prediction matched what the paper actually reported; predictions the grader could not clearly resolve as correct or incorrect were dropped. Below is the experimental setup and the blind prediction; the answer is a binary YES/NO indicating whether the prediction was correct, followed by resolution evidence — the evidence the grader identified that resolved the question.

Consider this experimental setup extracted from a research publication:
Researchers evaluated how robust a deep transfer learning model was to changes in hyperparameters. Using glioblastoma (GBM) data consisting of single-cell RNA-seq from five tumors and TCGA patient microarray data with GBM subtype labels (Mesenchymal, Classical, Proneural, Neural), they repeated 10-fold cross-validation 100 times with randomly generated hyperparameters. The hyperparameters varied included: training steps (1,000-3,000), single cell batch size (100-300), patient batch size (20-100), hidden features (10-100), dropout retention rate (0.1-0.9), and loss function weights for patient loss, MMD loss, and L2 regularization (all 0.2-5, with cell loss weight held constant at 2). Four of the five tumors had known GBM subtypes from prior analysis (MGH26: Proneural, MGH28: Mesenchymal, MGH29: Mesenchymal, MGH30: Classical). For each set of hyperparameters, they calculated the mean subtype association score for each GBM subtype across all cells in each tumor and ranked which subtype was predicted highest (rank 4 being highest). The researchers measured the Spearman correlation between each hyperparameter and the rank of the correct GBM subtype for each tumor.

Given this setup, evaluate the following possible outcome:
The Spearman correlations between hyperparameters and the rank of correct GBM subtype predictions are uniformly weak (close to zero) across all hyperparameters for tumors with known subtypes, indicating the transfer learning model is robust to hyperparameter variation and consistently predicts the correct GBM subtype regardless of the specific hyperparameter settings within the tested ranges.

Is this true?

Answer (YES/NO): NO